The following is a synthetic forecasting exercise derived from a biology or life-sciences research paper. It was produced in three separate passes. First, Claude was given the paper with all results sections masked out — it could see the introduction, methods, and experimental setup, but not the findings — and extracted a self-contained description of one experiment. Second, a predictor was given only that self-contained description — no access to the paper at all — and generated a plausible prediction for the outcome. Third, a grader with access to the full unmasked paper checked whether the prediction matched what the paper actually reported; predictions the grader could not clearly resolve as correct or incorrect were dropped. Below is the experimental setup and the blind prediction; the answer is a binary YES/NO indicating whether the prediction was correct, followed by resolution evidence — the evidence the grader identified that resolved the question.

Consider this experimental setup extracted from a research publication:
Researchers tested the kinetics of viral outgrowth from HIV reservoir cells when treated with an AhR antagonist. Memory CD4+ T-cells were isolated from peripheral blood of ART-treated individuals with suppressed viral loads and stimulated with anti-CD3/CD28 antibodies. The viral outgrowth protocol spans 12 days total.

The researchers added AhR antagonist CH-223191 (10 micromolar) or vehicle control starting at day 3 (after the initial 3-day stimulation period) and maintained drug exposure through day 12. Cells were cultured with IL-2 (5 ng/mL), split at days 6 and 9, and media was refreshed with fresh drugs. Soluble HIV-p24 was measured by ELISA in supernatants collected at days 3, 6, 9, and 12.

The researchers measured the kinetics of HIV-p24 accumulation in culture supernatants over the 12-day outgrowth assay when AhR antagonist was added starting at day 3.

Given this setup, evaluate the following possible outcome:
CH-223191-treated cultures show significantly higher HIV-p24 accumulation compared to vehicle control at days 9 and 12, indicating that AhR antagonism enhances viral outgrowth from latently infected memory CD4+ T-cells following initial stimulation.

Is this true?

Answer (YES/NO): YES